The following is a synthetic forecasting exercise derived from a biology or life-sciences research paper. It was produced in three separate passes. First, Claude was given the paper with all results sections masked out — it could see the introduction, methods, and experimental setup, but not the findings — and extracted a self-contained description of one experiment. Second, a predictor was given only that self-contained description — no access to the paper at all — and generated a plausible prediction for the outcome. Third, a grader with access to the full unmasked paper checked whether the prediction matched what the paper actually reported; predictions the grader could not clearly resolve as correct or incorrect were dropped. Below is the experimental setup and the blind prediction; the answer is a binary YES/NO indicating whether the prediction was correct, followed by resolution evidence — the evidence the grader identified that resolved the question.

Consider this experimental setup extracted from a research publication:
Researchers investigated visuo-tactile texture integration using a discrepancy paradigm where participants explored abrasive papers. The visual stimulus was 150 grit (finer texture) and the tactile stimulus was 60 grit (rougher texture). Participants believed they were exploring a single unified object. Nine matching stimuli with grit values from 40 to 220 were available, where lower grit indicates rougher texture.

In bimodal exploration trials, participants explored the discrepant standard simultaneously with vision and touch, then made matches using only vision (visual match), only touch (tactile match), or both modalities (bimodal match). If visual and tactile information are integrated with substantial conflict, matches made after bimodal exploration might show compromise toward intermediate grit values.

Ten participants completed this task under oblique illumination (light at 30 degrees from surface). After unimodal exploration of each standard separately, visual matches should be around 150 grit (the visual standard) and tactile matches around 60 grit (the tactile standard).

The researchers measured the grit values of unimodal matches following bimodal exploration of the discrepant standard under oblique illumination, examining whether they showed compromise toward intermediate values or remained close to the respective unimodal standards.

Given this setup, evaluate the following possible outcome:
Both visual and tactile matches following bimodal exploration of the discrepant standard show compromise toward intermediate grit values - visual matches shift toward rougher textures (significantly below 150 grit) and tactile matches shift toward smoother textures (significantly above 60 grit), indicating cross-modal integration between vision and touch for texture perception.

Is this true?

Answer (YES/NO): NO